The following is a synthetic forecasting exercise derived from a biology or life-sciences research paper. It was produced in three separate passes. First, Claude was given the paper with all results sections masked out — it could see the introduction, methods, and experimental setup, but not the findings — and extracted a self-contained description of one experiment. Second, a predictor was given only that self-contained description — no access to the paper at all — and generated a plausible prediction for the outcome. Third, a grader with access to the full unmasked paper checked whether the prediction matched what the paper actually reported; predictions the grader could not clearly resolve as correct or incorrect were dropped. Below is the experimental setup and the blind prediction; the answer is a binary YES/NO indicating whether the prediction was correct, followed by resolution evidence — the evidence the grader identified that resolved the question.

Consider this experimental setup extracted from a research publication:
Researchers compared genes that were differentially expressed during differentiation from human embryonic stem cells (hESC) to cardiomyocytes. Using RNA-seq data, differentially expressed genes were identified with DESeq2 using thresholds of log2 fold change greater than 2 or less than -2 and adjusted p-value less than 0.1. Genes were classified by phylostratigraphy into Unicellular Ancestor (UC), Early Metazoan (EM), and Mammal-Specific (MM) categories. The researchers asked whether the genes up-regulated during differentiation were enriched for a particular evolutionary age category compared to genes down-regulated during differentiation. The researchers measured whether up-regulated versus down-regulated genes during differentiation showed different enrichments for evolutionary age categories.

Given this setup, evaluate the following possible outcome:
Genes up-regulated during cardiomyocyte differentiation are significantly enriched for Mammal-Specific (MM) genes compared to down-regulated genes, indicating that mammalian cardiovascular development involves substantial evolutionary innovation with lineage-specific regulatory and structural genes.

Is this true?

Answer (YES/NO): YES